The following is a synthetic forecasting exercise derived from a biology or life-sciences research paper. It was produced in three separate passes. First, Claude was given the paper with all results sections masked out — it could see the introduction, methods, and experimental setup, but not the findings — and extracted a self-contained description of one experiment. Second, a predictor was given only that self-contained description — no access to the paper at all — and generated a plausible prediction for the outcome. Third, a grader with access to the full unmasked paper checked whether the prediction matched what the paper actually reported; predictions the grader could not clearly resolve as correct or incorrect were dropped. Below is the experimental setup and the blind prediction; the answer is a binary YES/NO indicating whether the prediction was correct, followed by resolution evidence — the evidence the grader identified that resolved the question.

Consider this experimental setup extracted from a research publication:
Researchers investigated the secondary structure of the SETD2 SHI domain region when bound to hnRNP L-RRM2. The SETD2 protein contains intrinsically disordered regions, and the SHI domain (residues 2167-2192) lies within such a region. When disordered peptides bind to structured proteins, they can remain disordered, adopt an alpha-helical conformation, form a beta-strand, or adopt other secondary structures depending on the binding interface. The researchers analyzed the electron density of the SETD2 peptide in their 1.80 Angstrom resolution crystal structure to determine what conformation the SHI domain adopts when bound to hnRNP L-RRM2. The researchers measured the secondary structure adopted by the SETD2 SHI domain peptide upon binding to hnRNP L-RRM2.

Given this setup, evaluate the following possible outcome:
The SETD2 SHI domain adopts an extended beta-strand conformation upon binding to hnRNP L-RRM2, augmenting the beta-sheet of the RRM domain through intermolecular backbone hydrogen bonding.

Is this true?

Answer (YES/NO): NO